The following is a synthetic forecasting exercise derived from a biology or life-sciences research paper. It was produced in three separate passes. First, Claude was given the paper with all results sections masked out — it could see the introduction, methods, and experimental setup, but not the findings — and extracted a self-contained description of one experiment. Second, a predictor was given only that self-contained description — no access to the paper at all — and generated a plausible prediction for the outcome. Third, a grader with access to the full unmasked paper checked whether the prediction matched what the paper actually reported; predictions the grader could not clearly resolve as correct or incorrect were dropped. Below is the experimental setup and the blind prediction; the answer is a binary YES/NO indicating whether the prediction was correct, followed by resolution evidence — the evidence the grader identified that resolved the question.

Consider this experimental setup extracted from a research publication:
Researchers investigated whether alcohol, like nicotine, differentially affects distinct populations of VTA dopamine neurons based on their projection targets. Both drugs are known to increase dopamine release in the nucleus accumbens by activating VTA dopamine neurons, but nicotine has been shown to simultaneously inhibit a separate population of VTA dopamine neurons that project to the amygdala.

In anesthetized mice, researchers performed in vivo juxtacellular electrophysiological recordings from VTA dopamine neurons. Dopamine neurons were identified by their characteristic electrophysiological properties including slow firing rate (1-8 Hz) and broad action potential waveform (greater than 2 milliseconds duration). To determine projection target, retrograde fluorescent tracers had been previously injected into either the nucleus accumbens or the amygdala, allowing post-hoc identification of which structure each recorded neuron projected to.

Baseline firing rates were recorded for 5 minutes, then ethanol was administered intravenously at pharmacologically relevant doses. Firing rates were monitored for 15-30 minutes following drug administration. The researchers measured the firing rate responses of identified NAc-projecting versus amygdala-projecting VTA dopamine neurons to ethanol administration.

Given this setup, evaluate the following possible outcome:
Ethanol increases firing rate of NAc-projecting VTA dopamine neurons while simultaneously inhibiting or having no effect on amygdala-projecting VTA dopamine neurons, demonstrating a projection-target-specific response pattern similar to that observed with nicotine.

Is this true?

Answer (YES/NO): YES